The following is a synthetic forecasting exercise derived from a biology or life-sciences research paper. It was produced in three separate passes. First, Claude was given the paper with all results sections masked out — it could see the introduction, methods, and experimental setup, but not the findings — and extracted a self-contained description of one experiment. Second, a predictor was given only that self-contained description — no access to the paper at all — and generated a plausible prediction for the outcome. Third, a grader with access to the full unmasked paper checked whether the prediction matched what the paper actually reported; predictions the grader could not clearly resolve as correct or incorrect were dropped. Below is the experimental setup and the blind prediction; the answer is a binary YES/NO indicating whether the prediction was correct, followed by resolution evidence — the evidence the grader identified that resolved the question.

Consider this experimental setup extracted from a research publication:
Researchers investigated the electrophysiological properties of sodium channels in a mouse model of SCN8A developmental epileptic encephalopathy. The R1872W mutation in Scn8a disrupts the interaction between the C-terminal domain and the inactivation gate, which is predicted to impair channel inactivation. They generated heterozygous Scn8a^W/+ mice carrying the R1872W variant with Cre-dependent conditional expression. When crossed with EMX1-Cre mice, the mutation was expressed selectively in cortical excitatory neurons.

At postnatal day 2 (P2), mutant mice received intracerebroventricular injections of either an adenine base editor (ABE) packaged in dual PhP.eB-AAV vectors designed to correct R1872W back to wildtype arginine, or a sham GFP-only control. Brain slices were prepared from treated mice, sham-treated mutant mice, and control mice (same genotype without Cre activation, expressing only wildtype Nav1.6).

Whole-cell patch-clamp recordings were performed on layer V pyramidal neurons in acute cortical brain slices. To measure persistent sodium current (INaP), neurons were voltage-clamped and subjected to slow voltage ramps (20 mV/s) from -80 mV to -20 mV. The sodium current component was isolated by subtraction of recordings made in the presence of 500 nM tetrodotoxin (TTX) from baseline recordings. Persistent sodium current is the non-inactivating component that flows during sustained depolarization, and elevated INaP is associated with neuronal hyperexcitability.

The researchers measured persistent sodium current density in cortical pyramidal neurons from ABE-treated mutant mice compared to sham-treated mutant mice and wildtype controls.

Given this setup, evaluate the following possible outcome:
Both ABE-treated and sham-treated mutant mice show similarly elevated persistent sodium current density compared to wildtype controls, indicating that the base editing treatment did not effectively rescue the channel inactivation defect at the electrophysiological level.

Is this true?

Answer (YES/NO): NO